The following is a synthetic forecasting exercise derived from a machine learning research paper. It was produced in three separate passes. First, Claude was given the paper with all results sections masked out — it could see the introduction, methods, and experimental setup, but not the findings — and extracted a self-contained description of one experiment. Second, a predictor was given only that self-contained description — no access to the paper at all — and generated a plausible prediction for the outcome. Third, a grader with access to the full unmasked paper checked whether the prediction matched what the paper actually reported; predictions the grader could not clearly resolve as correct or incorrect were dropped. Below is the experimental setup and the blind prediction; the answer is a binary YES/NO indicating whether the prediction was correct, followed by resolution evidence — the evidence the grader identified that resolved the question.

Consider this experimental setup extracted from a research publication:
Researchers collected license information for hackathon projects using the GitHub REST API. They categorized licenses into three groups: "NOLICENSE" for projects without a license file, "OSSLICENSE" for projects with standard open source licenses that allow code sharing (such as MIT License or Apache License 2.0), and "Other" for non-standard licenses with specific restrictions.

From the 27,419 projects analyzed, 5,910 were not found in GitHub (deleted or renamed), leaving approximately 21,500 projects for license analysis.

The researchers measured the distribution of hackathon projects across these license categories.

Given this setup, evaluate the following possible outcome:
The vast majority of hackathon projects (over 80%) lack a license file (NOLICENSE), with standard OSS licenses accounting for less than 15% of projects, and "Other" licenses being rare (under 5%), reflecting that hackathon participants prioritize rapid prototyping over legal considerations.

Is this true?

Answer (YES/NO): NO